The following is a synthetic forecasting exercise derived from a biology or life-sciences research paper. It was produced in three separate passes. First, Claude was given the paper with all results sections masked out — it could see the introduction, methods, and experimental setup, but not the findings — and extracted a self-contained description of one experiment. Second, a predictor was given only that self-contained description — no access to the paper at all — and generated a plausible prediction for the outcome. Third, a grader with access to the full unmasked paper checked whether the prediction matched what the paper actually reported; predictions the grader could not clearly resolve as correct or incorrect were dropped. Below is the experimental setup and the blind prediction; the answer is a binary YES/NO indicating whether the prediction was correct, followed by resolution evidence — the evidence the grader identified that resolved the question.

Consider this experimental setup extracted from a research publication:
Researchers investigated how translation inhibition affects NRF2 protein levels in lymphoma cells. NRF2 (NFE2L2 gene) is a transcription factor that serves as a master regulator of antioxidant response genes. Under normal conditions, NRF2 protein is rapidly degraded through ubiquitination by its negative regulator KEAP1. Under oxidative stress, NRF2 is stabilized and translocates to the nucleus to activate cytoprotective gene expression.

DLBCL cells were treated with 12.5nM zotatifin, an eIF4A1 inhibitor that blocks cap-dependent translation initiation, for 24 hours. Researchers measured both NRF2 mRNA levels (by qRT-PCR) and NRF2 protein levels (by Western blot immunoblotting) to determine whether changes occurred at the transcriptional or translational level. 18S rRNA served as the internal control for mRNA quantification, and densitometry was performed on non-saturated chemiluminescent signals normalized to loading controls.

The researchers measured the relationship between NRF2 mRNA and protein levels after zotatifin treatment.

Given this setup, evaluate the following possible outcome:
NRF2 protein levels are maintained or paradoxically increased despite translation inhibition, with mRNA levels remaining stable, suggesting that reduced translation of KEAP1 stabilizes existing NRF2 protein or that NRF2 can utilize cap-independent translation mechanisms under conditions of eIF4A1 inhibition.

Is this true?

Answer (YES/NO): NO